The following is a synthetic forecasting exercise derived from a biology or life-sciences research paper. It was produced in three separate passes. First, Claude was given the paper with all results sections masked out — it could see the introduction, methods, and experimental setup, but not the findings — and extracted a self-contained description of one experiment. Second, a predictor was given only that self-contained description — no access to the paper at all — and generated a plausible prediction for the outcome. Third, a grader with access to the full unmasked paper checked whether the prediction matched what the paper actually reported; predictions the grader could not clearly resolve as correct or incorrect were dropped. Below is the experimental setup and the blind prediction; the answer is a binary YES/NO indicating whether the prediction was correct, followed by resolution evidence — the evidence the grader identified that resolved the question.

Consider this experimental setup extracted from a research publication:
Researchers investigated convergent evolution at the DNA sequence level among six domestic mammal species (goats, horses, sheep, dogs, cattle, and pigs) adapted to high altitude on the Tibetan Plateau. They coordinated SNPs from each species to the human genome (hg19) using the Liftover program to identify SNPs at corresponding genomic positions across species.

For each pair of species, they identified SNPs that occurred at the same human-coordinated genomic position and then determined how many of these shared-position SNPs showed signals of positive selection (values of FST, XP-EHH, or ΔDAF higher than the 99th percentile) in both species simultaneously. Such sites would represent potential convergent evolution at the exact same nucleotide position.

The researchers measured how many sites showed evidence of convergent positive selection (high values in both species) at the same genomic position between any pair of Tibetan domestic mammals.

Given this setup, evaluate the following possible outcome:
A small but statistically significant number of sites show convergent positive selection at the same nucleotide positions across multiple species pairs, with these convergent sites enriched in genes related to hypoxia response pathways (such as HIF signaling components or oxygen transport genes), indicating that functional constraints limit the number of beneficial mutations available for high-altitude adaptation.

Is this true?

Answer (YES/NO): NO